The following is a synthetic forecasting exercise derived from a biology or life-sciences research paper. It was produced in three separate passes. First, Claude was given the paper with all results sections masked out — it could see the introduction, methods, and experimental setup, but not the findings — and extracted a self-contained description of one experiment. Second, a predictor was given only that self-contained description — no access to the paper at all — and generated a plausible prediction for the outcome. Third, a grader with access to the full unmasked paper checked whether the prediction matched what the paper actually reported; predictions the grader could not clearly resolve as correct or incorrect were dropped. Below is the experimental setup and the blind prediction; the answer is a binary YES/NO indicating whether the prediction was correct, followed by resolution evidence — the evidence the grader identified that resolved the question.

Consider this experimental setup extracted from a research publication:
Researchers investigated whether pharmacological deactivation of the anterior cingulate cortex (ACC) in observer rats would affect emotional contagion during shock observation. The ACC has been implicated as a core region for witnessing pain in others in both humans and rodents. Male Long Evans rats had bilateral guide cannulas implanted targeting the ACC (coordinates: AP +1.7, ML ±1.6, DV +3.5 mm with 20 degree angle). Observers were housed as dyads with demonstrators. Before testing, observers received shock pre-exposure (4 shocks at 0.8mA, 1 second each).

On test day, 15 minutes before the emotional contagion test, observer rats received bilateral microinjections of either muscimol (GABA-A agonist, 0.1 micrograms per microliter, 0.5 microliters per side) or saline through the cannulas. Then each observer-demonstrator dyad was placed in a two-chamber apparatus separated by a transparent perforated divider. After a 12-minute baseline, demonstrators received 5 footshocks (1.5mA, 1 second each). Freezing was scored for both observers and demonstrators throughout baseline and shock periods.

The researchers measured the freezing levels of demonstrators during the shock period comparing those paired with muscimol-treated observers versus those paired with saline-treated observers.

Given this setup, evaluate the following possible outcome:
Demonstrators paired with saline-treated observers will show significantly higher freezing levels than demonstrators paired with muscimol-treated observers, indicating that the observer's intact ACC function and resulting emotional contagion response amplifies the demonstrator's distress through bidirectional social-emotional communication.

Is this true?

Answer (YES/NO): YES